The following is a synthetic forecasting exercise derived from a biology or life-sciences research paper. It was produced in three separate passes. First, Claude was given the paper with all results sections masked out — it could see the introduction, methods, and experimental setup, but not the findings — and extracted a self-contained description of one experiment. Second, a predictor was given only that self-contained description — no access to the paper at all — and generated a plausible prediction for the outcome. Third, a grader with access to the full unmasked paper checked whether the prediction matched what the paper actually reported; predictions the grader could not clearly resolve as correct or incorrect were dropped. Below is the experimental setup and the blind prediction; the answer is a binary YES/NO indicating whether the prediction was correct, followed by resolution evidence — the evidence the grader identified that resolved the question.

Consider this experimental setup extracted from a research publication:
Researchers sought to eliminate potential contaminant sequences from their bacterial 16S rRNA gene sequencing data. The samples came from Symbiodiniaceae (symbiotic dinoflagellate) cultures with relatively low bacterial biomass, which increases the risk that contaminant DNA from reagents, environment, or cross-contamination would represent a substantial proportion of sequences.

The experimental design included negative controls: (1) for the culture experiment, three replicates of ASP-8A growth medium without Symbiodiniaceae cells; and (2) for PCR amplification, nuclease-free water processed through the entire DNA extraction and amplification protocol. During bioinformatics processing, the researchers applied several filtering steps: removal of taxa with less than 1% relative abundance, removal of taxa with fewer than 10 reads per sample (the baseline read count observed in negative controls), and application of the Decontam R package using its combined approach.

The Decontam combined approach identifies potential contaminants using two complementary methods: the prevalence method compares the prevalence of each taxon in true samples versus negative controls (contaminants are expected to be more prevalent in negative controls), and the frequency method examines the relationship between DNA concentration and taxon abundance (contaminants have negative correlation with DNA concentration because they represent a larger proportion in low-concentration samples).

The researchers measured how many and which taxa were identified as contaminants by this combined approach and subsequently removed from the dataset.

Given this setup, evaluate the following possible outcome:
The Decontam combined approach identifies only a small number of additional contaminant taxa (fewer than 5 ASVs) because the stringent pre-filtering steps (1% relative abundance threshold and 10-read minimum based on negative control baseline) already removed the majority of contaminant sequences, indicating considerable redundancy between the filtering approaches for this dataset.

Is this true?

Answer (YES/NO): NO